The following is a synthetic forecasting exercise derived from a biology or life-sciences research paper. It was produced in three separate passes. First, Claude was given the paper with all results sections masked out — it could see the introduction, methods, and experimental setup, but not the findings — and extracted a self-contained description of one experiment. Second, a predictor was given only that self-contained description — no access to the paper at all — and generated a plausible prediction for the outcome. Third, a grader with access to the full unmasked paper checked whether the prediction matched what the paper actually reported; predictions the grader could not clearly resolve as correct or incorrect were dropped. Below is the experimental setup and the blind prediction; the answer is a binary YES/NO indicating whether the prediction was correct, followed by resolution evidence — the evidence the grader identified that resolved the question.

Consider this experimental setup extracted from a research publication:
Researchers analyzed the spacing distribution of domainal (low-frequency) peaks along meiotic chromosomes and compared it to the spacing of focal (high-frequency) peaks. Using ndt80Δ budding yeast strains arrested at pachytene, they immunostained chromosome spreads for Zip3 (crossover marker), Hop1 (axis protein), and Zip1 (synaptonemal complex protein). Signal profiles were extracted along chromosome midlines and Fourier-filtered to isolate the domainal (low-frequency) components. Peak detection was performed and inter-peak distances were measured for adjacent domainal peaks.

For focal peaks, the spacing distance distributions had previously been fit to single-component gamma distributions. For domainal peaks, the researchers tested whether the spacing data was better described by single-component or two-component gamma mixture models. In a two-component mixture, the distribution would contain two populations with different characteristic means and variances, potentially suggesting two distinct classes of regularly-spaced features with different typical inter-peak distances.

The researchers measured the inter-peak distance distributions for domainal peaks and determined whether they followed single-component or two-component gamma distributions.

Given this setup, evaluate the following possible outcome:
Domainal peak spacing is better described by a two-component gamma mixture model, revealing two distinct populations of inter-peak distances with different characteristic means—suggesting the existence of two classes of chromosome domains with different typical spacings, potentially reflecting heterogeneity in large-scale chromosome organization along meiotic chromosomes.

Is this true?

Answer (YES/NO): YES